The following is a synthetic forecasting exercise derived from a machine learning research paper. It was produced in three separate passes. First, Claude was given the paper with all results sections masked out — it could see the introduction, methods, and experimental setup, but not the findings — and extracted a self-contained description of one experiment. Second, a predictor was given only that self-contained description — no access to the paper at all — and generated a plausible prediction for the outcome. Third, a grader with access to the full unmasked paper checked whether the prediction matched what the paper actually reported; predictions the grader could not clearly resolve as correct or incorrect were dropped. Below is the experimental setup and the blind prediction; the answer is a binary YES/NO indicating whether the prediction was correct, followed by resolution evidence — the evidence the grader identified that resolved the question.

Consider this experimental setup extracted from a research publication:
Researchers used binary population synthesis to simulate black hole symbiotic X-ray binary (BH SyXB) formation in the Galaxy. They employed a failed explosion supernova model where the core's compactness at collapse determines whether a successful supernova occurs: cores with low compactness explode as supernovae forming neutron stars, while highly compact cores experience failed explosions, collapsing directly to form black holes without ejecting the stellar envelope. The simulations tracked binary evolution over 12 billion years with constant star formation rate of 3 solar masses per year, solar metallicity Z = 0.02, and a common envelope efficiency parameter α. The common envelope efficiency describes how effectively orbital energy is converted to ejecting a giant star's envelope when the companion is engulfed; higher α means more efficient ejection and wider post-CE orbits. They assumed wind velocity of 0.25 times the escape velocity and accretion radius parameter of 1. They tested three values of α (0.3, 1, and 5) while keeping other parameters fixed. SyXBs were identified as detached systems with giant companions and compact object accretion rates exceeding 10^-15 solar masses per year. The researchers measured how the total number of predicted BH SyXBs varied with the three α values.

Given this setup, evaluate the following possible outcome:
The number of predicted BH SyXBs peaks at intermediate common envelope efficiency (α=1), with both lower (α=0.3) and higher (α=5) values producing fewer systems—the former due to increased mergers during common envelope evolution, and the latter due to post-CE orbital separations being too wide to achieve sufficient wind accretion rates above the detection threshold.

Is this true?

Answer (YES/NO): NO